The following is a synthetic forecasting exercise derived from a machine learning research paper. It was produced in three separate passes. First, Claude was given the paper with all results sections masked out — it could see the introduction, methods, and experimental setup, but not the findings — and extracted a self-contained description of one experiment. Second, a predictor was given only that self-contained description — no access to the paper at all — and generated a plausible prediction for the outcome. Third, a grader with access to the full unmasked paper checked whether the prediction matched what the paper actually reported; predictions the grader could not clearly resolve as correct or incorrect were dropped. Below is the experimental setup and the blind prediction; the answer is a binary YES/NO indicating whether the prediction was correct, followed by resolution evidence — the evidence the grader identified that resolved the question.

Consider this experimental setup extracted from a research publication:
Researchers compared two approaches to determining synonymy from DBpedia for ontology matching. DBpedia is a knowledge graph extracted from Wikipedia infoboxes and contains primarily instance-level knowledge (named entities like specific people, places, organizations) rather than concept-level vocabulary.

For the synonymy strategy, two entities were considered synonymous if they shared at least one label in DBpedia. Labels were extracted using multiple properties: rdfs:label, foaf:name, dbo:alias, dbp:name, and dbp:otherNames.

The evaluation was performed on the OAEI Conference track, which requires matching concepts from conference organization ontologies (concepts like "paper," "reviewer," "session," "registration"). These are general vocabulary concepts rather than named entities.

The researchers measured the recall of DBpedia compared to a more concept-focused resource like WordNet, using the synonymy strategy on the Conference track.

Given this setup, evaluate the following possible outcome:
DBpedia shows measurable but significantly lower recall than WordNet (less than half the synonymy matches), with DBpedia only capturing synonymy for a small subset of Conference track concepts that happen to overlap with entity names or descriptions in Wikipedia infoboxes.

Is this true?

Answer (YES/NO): NO